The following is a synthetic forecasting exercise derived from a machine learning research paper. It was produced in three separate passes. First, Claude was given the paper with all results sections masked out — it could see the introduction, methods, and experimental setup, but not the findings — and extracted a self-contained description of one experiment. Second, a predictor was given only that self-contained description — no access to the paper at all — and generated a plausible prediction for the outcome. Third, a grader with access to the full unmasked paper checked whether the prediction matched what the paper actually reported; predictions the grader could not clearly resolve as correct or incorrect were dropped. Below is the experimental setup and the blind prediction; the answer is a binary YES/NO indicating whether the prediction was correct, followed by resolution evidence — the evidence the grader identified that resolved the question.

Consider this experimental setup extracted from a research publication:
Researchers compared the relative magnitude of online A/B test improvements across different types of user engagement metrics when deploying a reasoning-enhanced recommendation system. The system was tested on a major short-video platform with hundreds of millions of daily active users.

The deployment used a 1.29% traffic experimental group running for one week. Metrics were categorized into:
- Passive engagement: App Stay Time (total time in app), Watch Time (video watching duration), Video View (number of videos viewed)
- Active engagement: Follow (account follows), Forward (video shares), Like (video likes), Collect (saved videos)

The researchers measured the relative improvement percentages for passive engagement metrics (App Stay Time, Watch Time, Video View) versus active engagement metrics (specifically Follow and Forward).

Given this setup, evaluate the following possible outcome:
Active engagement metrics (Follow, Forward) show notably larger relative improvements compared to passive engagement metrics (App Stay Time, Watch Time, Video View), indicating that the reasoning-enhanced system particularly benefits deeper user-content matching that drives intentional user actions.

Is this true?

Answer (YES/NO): YES